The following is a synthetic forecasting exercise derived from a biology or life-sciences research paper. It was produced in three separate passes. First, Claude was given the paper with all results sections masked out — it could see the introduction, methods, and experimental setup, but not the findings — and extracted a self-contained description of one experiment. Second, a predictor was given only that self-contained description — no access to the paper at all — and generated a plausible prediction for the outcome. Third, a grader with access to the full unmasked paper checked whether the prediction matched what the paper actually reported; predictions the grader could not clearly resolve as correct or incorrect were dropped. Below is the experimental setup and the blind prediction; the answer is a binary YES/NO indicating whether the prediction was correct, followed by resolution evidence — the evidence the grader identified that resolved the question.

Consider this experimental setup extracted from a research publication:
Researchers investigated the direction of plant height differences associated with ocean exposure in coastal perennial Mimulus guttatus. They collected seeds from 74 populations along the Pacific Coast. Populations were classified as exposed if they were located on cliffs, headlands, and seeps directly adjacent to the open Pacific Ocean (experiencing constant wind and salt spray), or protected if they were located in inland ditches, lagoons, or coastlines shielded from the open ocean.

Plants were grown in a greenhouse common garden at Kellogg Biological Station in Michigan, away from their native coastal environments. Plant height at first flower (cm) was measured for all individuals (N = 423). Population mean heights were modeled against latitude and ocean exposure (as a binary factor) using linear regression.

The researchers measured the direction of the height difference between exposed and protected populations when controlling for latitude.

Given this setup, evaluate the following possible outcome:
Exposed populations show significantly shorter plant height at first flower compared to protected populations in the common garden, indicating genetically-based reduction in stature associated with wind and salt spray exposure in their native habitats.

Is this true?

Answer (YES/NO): YES